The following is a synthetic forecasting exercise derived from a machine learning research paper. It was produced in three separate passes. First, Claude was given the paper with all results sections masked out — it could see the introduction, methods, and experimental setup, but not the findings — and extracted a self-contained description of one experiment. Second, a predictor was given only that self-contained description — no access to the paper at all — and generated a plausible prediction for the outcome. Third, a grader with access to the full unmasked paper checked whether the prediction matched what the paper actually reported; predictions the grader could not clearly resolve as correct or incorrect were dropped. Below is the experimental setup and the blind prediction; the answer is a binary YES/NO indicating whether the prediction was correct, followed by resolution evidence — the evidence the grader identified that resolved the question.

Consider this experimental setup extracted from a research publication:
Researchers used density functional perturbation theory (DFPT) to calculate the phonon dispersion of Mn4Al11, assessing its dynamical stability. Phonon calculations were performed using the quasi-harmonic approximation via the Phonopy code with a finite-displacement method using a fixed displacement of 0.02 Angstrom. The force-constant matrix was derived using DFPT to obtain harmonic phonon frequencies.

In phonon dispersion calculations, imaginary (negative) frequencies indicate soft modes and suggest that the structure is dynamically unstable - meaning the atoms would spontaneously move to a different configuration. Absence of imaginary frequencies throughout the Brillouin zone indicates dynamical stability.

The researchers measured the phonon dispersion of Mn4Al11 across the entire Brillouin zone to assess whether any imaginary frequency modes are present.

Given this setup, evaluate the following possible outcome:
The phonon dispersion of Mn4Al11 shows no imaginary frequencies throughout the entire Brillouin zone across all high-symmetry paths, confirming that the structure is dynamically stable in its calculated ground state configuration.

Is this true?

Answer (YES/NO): NO